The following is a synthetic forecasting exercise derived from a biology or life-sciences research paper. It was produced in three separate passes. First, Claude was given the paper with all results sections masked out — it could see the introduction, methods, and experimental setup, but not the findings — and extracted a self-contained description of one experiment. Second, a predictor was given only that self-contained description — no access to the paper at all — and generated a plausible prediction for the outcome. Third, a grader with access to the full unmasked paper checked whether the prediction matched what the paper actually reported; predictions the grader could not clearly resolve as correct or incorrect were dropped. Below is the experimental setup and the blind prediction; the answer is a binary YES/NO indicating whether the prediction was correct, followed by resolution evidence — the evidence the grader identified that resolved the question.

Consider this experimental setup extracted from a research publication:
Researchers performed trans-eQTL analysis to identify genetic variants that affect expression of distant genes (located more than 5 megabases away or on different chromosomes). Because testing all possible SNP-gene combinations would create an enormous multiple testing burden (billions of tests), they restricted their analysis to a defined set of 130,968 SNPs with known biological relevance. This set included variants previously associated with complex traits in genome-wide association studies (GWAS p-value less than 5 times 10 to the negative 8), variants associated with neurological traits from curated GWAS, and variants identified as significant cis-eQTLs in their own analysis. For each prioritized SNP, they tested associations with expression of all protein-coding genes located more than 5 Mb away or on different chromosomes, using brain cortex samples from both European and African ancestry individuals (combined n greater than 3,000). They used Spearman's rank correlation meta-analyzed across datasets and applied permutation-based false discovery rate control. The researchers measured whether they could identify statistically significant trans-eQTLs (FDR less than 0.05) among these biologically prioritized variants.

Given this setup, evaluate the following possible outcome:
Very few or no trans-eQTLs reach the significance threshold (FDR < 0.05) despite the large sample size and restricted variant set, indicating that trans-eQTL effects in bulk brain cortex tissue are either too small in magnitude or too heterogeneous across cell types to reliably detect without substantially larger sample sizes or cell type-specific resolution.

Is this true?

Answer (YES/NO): NO